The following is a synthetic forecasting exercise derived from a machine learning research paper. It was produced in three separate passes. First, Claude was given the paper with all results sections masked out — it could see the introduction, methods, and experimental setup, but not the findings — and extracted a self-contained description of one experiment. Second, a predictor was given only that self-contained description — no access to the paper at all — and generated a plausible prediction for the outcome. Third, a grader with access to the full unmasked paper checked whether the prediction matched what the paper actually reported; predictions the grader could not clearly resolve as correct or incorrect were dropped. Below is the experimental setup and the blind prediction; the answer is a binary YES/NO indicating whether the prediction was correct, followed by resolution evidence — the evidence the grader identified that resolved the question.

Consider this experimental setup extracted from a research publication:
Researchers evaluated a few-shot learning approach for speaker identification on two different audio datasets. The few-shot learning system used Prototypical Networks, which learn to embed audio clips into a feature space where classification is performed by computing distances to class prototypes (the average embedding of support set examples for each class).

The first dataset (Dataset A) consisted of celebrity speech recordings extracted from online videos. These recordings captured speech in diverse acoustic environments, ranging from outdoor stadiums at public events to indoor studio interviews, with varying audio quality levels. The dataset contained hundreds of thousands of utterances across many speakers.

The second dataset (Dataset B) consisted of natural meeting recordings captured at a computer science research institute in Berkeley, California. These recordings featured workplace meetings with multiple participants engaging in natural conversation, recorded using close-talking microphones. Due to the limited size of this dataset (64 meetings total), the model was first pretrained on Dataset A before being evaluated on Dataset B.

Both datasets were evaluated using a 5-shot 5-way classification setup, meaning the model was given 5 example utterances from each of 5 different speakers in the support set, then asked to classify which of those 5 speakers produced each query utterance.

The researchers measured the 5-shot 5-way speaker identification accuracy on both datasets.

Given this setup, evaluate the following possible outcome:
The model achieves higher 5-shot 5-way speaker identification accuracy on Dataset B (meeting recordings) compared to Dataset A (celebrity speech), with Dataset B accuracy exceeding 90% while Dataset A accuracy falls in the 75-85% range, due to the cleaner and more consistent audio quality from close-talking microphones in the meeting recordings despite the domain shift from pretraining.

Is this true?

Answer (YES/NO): NO